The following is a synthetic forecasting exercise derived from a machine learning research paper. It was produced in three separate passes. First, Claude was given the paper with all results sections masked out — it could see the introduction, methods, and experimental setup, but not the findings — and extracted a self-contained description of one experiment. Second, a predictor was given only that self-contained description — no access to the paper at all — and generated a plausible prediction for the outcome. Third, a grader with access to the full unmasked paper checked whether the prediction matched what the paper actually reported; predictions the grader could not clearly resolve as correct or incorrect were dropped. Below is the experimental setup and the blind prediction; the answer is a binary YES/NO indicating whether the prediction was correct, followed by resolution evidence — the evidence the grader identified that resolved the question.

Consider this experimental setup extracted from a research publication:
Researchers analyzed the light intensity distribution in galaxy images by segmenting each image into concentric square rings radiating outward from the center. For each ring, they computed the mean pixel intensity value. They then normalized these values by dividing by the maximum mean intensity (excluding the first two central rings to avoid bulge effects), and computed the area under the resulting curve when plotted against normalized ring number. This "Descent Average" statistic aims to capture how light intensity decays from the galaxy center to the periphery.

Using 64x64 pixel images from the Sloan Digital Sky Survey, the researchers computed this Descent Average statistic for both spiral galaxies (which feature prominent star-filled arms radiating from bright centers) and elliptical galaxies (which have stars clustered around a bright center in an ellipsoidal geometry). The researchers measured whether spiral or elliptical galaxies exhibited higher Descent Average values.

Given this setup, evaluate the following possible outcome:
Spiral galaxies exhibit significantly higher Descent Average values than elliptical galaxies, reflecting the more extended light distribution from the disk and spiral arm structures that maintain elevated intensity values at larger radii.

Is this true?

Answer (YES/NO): YES